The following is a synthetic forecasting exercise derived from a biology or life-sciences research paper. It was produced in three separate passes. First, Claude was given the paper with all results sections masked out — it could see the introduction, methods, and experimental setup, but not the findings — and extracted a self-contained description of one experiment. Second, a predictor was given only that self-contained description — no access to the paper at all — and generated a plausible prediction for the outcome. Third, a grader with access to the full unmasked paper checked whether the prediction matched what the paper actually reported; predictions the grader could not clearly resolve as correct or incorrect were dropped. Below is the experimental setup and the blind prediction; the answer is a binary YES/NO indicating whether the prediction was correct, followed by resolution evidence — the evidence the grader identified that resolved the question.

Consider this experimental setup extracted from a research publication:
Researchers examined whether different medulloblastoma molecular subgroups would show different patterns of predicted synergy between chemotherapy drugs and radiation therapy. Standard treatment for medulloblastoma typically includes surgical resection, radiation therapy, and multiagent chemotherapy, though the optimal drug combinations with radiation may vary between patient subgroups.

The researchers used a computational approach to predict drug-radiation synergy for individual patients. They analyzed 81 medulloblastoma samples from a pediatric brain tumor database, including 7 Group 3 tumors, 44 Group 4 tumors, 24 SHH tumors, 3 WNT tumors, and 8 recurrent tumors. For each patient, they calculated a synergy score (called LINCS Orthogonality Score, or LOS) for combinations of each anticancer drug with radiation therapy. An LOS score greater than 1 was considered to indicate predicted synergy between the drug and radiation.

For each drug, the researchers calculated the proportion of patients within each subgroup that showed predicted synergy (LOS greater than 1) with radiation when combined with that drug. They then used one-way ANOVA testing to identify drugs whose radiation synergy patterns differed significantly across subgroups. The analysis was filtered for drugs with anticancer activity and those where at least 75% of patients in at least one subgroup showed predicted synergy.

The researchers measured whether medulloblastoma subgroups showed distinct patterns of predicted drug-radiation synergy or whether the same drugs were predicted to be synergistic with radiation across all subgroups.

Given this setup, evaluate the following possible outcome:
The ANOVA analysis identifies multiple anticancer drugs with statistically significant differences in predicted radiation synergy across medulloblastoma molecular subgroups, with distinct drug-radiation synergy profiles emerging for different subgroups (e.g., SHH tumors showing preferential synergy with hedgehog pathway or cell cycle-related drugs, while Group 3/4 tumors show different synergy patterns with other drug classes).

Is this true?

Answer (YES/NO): YES